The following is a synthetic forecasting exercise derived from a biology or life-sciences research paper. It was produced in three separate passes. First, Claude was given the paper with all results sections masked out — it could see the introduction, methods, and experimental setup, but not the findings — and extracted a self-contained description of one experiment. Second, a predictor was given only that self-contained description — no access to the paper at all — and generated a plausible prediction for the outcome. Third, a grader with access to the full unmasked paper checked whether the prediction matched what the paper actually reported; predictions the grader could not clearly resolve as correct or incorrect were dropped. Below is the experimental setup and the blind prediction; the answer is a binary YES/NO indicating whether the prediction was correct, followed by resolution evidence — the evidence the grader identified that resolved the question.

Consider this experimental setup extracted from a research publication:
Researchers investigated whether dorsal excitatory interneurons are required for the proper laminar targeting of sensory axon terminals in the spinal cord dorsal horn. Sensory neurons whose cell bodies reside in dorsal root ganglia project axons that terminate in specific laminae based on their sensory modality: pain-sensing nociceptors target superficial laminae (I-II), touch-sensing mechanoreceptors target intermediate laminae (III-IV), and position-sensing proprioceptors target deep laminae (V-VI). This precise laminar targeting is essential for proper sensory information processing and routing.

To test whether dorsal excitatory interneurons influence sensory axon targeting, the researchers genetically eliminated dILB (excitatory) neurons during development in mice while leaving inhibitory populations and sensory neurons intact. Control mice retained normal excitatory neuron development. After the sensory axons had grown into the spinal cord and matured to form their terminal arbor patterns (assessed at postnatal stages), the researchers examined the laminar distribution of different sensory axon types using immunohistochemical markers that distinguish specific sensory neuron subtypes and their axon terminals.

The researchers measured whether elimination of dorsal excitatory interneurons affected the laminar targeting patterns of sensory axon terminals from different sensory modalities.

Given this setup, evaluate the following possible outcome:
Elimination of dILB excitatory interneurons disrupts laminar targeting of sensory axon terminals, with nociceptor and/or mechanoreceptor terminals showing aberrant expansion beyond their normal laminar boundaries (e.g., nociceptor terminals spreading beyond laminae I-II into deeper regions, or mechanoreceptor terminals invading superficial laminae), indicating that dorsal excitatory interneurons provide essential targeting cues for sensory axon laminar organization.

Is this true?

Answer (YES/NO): NO